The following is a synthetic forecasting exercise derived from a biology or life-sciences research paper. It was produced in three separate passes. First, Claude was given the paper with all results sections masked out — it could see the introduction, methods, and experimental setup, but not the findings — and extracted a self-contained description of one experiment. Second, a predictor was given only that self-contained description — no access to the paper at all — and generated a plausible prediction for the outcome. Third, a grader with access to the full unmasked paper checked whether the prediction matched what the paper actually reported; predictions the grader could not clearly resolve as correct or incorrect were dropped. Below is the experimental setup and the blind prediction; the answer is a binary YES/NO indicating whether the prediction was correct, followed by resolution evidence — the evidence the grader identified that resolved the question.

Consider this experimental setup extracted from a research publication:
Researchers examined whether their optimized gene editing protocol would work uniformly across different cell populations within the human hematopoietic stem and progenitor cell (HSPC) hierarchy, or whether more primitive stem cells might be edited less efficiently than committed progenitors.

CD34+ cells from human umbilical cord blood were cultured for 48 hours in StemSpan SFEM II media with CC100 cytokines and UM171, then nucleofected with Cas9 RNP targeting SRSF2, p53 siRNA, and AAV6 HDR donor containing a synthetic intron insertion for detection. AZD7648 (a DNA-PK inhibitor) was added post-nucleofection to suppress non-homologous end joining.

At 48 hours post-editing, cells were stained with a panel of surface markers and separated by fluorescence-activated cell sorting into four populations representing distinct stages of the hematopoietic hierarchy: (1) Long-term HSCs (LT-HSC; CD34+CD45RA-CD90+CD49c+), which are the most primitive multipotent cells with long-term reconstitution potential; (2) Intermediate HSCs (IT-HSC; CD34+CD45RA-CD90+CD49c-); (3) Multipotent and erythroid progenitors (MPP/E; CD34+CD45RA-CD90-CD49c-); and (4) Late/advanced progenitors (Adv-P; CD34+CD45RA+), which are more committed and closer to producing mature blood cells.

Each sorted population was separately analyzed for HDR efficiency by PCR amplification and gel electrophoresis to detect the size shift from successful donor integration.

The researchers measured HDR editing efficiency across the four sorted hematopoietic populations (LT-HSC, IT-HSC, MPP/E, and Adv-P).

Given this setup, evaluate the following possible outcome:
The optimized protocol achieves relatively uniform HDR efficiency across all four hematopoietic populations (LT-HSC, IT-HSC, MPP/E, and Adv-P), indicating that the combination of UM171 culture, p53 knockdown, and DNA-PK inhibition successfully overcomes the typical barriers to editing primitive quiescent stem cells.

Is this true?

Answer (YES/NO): YES